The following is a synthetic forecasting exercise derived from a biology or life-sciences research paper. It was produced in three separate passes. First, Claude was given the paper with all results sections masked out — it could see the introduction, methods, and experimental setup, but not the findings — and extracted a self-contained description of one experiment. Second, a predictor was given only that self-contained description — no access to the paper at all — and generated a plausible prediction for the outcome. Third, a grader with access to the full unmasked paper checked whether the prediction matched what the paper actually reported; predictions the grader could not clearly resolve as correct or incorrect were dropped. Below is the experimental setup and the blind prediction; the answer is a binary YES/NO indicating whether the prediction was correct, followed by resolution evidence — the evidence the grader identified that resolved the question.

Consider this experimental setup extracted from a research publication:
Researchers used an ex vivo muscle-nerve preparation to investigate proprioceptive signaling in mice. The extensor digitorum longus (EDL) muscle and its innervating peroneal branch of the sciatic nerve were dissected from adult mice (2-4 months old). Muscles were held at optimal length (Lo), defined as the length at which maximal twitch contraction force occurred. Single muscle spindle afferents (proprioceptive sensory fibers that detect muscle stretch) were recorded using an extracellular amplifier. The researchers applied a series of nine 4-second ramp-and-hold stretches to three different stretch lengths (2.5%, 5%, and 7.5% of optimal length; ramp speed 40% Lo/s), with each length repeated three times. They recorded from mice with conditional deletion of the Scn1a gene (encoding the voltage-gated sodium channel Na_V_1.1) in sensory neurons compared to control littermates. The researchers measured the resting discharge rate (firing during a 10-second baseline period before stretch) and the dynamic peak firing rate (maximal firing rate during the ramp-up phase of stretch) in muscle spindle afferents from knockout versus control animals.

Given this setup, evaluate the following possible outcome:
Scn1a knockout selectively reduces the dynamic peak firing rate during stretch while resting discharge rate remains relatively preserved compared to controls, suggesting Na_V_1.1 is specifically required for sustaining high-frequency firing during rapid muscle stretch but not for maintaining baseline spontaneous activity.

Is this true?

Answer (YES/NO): NO